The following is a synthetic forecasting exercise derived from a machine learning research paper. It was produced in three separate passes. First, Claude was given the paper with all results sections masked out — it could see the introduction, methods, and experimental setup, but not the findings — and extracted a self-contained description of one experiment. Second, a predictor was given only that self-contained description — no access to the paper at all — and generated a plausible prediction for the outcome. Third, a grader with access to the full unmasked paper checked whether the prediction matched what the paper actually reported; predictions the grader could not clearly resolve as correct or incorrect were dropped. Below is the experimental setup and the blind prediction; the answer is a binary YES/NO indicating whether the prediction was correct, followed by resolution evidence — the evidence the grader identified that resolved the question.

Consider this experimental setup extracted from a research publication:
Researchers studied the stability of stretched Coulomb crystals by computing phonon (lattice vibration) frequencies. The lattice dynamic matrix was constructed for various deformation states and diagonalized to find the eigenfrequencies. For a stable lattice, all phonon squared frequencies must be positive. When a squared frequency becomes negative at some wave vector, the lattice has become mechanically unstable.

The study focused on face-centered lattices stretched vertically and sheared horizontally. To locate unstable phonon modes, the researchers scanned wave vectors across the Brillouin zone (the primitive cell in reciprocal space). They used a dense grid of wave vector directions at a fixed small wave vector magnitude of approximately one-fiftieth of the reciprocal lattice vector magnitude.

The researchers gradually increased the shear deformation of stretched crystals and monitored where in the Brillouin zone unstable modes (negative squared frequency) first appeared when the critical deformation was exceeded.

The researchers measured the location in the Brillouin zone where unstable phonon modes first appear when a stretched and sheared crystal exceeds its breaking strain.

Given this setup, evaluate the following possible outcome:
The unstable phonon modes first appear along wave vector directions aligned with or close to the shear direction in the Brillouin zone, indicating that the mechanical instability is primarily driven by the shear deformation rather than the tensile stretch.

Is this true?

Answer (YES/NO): NO